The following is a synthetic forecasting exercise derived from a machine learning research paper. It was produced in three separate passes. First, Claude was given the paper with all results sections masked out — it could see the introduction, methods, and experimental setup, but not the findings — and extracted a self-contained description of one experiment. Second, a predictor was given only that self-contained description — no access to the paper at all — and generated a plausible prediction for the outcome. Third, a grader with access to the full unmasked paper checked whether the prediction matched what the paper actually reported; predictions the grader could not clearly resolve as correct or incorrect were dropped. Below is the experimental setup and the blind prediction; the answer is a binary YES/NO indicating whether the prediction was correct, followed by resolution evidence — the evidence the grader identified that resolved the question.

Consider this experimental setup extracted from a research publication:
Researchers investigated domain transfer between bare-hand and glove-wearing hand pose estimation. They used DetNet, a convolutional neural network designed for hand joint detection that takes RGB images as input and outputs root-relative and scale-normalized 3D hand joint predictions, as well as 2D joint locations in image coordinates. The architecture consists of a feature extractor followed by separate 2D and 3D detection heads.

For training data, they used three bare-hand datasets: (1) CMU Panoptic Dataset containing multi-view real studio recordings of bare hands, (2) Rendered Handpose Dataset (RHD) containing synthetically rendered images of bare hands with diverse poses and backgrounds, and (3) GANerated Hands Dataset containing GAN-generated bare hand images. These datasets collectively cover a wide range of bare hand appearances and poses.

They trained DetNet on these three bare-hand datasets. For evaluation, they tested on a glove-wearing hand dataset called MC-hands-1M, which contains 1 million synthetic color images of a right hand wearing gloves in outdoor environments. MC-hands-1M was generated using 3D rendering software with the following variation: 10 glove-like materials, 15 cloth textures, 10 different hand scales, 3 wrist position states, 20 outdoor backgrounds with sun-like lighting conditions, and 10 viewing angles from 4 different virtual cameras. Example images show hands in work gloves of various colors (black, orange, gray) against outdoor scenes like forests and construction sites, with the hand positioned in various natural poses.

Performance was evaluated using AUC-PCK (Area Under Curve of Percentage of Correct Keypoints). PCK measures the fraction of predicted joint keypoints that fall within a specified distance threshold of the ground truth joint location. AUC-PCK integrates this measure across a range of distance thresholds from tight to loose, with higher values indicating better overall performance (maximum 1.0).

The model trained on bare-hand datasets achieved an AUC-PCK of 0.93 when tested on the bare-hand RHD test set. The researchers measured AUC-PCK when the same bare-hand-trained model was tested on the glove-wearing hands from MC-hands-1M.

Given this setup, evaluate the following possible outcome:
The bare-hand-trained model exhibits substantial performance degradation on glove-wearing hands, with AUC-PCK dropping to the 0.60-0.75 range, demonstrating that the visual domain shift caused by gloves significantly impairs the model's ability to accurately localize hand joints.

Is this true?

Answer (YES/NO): NO